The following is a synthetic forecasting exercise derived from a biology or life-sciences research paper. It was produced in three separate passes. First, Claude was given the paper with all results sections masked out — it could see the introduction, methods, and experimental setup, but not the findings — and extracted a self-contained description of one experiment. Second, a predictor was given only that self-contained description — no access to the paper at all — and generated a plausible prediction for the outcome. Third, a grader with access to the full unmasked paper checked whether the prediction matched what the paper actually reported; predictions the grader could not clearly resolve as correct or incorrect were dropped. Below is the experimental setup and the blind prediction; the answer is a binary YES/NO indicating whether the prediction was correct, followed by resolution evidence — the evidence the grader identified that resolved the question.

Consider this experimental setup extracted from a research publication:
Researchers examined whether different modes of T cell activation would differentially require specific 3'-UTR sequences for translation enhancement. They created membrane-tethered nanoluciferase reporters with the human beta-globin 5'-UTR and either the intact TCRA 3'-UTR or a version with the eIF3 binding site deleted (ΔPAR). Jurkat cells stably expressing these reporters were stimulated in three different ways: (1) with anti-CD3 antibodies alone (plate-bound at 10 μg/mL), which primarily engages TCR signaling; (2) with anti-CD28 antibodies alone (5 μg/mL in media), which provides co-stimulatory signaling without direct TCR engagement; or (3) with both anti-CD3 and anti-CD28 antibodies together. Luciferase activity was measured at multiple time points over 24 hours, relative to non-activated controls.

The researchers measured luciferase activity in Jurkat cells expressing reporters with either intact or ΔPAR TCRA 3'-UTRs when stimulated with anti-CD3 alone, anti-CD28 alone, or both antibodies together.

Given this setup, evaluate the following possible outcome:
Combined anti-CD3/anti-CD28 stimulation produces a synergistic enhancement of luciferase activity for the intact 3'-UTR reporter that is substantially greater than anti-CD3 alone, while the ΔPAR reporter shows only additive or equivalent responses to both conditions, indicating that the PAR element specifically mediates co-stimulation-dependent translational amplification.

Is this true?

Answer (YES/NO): NO